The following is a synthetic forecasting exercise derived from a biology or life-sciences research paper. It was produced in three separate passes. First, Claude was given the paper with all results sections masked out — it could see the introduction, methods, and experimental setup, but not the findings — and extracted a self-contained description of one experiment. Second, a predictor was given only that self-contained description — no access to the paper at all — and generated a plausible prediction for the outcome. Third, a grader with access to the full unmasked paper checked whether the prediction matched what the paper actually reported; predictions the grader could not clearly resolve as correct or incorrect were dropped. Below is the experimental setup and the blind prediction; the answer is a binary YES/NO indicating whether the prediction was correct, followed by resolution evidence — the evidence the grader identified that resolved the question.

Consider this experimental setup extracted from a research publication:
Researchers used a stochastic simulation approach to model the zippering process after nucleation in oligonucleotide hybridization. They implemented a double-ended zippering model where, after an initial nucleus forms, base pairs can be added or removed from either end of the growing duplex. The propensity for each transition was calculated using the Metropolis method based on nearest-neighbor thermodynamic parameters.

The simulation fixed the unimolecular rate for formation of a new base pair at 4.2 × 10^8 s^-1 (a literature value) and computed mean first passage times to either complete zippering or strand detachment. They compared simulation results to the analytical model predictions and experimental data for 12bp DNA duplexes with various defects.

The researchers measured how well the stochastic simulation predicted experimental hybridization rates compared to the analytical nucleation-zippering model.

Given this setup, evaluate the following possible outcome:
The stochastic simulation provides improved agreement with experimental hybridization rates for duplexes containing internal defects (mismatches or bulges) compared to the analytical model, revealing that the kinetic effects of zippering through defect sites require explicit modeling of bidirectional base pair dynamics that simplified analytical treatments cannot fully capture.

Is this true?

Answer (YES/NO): NO